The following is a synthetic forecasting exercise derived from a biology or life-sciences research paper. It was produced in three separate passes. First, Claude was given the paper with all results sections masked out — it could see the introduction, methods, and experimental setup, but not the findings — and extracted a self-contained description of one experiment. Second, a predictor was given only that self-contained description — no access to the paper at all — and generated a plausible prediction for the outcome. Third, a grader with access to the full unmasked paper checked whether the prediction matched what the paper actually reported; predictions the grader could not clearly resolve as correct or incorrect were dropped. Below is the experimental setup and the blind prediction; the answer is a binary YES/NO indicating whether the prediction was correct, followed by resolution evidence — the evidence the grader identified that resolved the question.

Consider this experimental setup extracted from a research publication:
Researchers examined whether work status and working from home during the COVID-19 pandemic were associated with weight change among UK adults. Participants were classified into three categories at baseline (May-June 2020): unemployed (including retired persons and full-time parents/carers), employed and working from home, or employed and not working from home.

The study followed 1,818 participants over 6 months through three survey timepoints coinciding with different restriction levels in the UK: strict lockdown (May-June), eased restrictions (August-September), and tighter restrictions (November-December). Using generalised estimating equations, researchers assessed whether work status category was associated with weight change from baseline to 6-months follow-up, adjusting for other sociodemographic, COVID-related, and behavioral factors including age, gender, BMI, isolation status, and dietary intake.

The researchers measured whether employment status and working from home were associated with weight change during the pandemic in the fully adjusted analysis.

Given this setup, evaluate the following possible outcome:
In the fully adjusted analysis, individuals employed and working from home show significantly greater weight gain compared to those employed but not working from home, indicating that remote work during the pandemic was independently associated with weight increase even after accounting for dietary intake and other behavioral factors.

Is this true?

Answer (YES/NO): NO